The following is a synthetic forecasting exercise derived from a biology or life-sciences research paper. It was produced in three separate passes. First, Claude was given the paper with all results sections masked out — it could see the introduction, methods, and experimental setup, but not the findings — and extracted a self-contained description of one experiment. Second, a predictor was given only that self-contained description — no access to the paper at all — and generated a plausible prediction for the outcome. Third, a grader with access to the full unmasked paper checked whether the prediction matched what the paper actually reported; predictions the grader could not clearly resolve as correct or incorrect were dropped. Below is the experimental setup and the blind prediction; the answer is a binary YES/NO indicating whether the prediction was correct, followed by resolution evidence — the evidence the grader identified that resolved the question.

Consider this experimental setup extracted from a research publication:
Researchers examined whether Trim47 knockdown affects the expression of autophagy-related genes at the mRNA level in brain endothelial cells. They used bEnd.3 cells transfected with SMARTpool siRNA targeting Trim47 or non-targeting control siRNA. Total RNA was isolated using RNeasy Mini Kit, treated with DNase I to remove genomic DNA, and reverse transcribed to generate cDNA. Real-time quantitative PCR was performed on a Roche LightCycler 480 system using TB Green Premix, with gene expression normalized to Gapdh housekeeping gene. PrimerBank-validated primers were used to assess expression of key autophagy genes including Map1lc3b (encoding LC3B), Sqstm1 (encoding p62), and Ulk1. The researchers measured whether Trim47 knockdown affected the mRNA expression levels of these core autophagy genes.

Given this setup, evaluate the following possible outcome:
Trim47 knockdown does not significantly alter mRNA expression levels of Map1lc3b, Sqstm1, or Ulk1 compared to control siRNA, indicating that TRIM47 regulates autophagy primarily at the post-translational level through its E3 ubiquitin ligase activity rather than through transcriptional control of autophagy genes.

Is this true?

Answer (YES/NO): NO